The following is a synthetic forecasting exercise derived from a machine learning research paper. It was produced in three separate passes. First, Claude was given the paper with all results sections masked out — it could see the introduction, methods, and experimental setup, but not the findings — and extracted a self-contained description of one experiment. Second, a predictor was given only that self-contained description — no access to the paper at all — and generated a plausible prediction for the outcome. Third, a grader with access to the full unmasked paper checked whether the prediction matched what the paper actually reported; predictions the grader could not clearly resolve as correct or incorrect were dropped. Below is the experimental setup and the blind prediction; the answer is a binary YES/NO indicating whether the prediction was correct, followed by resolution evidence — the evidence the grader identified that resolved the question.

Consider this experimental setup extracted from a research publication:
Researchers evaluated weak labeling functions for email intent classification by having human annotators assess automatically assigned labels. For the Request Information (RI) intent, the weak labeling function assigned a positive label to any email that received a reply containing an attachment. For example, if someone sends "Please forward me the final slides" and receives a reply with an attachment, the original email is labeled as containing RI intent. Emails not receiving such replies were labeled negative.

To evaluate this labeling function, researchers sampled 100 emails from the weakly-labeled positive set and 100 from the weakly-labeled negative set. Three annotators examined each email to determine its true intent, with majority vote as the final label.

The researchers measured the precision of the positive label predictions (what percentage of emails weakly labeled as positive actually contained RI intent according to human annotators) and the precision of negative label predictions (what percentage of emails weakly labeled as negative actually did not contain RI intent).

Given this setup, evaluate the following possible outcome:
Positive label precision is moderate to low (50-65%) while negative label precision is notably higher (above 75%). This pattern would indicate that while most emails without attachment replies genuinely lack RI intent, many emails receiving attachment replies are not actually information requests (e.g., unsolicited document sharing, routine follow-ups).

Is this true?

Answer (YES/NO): NO